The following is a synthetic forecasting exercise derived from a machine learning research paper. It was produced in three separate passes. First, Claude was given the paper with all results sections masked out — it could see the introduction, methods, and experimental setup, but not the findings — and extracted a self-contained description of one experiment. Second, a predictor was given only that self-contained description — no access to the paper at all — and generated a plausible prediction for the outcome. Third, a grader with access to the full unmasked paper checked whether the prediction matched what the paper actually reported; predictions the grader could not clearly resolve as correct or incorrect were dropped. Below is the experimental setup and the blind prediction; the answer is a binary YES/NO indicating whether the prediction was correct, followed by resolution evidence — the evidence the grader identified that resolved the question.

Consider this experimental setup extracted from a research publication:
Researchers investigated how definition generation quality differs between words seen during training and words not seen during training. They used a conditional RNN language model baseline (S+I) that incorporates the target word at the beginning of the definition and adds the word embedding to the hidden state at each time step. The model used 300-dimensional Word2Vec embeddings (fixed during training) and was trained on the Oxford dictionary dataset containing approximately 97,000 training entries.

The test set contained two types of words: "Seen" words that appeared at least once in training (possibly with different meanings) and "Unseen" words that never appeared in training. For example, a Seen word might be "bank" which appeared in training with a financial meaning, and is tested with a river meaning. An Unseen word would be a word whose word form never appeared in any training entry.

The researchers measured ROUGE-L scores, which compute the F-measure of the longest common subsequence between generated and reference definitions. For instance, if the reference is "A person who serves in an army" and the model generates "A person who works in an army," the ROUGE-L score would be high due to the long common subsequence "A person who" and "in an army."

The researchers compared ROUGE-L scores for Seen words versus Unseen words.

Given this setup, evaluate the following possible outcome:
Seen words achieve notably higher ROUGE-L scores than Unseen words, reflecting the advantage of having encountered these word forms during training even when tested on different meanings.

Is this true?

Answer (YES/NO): NO